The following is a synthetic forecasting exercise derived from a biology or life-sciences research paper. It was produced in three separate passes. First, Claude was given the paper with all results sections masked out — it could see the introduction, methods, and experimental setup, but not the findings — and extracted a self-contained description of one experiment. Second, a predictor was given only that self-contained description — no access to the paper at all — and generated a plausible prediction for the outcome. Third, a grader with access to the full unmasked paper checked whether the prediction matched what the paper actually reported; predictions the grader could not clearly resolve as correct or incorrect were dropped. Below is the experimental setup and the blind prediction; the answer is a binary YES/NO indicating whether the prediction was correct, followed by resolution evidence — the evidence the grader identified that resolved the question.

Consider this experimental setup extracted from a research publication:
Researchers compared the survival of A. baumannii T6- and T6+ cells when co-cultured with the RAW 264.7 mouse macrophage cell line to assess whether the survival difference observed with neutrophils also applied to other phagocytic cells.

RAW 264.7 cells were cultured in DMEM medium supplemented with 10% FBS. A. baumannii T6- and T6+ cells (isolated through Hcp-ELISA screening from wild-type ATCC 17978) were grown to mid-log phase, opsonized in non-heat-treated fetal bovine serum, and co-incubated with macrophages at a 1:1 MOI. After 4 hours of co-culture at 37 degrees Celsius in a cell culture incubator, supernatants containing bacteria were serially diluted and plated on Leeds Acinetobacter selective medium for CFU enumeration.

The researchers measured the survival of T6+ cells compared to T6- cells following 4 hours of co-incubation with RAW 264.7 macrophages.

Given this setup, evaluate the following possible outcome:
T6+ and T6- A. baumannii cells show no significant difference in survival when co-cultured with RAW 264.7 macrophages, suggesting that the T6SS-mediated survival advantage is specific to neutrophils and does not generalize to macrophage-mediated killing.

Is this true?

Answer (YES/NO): NO